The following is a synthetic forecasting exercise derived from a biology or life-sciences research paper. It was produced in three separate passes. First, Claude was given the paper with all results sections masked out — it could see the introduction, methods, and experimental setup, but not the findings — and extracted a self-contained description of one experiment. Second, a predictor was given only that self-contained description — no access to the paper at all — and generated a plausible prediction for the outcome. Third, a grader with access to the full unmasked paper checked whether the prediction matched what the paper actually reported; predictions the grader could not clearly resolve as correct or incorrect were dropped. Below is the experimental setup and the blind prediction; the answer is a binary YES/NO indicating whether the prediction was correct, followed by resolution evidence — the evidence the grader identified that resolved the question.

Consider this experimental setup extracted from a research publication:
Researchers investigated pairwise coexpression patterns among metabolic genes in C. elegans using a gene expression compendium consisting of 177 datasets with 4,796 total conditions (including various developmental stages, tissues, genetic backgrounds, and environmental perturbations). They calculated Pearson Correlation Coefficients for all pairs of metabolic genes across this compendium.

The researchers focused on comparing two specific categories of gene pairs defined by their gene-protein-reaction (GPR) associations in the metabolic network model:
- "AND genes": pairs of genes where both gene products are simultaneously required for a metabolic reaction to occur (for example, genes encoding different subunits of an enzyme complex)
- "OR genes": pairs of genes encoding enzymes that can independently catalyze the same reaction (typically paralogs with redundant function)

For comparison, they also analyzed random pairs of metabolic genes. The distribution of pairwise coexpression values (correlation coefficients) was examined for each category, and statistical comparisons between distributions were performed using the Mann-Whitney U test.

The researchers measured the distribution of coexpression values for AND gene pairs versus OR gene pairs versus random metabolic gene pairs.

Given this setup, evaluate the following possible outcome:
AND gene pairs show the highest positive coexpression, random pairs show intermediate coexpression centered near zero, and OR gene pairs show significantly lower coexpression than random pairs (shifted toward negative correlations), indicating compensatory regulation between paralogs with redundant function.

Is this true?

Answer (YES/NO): NO